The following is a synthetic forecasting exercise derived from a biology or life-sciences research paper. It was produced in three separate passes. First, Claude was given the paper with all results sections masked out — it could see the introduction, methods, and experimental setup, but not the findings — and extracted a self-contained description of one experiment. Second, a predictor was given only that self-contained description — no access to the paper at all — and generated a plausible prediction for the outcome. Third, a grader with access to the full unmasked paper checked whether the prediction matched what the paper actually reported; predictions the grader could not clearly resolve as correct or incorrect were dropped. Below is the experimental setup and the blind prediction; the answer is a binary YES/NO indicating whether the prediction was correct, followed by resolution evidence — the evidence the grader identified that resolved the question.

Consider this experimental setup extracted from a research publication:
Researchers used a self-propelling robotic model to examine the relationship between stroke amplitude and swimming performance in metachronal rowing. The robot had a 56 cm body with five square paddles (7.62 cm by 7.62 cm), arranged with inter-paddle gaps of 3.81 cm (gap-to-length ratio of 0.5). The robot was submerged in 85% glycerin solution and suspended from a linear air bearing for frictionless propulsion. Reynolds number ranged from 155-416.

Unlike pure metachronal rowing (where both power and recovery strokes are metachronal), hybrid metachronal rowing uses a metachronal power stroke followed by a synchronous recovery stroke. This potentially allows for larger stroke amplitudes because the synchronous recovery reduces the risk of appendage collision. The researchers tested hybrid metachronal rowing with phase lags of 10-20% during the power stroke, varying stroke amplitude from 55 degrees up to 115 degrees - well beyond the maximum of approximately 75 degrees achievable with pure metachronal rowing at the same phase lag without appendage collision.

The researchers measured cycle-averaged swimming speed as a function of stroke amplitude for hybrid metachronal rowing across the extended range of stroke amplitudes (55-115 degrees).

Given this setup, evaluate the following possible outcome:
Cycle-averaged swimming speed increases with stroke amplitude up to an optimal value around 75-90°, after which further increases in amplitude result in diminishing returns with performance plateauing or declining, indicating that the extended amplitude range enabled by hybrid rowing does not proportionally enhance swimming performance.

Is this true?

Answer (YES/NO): NO